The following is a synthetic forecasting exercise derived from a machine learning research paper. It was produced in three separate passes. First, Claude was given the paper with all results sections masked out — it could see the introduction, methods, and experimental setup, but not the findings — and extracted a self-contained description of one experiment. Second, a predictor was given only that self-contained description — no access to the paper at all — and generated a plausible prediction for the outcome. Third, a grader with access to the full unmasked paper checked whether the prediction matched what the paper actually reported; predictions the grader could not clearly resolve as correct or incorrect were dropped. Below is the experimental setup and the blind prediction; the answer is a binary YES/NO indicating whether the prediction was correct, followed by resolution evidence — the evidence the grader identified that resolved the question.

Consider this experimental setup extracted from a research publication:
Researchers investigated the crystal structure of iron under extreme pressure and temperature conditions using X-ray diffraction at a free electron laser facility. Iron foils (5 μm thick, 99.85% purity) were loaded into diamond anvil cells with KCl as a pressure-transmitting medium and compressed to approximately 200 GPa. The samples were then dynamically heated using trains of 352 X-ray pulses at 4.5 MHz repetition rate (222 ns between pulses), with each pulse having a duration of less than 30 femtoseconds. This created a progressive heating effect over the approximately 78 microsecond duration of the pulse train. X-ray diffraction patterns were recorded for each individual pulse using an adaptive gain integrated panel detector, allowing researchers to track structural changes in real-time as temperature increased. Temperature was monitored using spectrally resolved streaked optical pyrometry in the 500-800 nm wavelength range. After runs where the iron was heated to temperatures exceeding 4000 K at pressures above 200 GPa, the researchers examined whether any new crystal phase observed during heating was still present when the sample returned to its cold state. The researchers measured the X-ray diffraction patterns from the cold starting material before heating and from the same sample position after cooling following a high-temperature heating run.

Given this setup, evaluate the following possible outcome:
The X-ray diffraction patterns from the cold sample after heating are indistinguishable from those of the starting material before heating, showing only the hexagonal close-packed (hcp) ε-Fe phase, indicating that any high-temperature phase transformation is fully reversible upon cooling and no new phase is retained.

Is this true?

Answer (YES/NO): YES